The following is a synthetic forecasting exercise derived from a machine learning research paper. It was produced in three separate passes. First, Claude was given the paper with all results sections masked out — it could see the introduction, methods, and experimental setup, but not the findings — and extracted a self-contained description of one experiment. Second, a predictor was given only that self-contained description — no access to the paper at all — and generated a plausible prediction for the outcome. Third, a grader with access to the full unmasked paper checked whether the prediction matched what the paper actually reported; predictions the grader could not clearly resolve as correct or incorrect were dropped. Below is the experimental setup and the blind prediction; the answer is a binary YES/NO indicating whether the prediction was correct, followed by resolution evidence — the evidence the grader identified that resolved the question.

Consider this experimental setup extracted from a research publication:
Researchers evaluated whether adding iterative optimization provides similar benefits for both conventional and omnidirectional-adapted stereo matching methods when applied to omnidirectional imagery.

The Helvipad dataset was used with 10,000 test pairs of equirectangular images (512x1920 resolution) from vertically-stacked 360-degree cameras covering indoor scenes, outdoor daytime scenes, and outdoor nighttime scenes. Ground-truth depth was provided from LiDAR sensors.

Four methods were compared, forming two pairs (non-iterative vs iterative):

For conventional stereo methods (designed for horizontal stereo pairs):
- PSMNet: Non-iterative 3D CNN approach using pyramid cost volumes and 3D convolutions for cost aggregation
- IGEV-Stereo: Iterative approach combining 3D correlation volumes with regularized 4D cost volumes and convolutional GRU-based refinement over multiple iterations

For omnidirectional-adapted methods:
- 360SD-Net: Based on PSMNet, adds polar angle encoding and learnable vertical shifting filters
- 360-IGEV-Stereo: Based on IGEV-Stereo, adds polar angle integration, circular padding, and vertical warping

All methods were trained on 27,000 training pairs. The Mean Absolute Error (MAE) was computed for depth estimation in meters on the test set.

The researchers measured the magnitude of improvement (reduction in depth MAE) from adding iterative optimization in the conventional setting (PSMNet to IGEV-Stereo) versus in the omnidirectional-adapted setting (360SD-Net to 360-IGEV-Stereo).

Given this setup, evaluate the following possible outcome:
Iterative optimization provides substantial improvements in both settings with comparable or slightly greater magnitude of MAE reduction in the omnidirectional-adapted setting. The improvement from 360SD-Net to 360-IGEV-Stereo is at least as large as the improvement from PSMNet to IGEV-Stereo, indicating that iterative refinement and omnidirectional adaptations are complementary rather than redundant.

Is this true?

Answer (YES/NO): NO